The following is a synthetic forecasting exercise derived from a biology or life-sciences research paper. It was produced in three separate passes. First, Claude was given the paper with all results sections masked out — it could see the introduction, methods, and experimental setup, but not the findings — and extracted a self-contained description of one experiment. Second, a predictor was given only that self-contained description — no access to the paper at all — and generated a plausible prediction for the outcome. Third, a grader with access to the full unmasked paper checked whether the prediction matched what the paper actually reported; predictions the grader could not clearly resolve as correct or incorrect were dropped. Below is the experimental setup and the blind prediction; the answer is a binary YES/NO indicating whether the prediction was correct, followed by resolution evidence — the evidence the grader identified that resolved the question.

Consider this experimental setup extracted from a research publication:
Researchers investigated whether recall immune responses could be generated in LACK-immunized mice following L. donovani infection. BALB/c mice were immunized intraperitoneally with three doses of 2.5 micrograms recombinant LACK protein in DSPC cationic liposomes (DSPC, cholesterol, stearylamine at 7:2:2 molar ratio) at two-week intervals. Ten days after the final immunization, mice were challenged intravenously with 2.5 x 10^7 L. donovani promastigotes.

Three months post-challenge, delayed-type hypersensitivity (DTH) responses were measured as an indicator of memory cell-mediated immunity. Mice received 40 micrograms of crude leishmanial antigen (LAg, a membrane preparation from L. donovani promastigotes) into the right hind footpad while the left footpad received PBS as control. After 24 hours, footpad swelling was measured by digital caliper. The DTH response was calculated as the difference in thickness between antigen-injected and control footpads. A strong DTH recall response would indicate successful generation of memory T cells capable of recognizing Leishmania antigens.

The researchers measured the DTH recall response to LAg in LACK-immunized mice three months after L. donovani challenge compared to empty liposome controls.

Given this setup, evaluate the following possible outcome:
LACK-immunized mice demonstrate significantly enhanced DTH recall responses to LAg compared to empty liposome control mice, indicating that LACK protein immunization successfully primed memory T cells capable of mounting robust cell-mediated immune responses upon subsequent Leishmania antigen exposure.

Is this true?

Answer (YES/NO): NO